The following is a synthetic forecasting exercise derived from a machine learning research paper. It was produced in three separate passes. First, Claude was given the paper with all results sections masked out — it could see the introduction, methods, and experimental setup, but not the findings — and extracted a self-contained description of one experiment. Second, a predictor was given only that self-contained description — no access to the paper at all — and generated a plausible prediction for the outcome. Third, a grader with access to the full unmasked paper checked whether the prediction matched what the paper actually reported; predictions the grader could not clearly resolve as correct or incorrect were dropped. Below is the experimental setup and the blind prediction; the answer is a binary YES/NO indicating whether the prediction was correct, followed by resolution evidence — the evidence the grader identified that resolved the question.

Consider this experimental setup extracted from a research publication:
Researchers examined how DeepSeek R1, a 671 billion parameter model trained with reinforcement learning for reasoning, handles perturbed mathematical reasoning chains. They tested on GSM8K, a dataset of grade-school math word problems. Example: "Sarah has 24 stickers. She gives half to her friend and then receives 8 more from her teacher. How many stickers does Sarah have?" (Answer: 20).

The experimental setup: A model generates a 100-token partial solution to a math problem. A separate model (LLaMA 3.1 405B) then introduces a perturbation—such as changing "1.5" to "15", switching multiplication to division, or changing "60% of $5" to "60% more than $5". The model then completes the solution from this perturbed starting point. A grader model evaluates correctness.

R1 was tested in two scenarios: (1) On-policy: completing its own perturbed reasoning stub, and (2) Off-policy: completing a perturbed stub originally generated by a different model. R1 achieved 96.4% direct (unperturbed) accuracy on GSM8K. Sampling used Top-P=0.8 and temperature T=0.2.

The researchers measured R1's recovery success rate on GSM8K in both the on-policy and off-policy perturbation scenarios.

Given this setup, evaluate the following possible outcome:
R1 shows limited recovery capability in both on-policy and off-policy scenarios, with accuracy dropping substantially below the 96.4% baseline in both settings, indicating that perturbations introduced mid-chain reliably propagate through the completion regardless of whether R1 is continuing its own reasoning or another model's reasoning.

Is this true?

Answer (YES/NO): NO